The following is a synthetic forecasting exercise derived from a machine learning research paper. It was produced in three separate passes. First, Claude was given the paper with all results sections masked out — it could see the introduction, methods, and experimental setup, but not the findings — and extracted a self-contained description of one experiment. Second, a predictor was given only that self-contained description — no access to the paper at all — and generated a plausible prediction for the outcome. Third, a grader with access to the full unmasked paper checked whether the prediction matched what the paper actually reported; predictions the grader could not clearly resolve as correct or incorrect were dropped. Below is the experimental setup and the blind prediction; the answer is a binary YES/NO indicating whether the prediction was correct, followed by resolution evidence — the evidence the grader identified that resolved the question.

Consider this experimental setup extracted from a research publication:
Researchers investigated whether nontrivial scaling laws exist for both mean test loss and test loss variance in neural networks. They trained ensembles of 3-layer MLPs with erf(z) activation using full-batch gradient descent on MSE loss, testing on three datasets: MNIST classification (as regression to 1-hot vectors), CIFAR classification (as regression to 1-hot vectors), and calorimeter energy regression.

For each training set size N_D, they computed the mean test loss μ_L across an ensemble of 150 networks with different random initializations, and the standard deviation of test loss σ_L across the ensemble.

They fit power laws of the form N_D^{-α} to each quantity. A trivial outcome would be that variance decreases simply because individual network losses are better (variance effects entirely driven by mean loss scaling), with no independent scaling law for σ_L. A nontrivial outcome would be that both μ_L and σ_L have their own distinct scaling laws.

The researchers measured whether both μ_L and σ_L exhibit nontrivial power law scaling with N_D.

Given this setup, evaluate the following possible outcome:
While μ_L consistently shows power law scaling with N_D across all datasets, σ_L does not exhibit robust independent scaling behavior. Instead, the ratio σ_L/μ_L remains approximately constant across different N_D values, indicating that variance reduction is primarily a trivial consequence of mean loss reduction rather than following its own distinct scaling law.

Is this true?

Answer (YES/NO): NO